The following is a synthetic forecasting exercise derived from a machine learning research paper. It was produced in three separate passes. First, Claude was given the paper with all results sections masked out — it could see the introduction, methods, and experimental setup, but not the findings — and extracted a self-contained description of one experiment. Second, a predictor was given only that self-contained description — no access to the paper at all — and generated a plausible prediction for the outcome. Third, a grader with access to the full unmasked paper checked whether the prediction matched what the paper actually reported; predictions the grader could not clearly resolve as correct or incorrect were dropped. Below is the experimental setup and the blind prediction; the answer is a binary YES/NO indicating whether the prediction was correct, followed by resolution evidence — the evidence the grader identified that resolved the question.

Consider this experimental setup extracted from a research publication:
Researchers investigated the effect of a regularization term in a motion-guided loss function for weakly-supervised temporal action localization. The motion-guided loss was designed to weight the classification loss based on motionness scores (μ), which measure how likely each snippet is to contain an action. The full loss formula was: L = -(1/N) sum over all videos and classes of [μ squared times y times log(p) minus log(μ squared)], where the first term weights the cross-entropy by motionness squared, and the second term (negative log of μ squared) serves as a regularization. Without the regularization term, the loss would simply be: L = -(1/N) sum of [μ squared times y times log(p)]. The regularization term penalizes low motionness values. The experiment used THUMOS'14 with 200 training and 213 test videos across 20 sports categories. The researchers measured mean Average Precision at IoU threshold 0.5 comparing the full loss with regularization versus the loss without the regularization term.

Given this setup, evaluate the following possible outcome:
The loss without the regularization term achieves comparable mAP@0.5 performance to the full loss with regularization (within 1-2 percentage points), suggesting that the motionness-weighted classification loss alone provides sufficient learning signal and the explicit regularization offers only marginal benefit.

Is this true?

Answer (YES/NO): NO